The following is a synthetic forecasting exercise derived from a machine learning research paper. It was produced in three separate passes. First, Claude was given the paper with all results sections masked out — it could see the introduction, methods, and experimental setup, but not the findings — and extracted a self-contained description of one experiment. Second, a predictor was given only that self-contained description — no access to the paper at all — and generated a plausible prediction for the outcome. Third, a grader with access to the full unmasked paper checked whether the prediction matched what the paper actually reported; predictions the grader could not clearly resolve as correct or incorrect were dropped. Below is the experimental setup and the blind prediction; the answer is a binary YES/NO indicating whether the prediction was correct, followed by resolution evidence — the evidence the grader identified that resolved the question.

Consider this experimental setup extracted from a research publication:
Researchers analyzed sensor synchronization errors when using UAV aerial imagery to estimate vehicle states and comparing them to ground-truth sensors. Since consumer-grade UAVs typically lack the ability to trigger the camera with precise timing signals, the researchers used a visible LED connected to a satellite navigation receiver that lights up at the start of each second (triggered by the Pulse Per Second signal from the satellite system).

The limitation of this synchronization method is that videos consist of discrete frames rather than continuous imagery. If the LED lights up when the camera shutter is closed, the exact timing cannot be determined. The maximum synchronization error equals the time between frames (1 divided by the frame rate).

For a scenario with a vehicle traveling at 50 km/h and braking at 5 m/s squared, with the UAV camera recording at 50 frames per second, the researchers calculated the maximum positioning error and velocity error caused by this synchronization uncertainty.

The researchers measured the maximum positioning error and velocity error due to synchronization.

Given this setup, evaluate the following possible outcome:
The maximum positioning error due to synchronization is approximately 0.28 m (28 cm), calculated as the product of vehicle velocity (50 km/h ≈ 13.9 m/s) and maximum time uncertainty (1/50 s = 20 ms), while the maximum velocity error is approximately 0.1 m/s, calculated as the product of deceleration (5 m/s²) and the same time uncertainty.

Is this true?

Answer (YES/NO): NO